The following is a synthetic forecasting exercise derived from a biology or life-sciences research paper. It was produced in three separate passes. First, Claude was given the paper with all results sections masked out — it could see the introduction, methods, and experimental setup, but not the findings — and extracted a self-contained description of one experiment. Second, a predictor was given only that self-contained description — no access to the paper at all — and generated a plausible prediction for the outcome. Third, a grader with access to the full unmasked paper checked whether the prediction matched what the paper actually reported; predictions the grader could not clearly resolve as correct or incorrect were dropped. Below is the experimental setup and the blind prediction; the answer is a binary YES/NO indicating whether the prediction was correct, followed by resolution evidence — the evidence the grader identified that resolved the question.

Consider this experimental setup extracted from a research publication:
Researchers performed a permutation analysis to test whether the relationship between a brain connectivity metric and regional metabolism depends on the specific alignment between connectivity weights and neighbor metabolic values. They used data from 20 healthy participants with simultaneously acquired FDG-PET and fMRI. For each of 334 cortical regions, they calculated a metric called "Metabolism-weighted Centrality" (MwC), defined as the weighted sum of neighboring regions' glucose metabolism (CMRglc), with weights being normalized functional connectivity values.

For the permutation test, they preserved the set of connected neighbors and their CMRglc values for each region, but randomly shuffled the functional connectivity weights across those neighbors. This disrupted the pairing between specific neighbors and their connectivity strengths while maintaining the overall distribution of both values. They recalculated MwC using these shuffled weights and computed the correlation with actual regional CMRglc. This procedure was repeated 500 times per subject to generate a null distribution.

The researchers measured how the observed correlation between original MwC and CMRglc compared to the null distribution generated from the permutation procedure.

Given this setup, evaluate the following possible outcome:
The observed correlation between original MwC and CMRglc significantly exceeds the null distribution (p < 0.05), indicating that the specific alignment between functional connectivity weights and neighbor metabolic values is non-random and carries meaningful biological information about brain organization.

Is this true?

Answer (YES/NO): YES